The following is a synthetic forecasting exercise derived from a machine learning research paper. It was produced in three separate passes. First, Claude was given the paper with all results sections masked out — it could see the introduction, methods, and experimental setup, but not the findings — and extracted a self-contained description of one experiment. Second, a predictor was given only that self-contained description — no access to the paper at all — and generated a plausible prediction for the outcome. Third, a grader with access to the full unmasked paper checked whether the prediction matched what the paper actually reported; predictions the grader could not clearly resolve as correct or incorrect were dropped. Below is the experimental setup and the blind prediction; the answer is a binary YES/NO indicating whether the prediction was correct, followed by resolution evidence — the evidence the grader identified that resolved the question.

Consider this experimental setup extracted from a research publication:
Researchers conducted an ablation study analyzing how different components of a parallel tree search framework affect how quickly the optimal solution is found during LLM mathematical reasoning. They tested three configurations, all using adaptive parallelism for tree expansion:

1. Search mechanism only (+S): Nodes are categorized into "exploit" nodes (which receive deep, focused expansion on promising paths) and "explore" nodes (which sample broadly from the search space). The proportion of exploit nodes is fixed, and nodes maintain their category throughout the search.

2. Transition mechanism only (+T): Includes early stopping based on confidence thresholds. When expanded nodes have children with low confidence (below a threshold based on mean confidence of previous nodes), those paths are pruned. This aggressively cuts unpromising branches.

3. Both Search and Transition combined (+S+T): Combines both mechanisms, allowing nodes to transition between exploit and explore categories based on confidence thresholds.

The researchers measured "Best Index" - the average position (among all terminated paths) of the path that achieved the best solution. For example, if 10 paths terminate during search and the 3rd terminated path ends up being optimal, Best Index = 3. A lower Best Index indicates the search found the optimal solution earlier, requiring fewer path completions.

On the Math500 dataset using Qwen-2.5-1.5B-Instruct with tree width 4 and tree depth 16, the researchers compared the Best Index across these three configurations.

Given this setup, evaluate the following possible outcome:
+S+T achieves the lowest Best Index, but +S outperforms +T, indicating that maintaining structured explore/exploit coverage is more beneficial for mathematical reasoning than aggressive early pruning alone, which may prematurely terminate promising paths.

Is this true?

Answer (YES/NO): NO